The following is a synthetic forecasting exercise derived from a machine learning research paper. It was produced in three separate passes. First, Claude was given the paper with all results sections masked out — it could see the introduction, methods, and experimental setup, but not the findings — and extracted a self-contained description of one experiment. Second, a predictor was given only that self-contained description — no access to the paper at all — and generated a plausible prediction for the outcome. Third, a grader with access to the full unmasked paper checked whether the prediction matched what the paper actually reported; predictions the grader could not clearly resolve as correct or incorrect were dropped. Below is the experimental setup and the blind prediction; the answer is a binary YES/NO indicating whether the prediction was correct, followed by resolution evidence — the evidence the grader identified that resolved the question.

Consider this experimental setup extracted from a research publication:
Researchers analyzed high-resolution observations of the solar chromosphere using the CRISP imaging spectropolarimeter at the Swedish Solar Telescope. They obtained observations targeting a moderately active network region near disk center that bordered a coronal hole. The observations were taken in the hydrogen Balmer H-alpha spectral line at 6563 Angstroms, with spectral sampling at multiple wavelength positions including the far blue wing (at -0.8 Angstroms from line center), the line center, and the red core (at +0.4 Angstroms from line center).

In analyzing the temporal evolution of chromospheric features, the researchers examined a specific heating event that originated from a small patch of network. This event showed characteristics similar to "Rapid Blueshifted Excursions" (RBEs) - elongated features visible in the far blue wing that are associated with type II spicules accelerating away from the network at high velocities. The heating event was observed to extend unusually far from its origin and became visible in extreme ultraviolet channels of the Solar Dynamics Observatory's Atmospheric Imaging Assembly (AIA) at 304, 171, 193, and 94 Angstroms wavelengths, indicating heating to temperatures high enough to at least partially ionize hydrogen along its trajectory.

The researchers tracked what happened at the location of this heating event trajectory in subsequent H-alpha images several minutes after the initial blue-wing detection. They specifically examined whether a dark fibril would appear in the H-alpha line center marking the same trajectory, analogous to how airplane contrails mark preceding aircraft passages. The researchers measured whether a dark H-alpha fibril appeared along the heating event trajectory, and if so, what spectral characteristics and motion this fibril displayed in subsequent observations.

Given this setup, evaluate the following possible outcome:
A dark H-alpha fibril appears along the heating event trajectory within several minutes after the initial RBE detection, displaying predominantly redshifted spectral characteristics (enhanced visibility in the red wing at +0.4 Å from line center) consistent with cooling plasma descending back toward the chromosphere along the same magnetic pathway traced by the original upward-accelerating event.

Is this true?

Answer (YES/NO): YES